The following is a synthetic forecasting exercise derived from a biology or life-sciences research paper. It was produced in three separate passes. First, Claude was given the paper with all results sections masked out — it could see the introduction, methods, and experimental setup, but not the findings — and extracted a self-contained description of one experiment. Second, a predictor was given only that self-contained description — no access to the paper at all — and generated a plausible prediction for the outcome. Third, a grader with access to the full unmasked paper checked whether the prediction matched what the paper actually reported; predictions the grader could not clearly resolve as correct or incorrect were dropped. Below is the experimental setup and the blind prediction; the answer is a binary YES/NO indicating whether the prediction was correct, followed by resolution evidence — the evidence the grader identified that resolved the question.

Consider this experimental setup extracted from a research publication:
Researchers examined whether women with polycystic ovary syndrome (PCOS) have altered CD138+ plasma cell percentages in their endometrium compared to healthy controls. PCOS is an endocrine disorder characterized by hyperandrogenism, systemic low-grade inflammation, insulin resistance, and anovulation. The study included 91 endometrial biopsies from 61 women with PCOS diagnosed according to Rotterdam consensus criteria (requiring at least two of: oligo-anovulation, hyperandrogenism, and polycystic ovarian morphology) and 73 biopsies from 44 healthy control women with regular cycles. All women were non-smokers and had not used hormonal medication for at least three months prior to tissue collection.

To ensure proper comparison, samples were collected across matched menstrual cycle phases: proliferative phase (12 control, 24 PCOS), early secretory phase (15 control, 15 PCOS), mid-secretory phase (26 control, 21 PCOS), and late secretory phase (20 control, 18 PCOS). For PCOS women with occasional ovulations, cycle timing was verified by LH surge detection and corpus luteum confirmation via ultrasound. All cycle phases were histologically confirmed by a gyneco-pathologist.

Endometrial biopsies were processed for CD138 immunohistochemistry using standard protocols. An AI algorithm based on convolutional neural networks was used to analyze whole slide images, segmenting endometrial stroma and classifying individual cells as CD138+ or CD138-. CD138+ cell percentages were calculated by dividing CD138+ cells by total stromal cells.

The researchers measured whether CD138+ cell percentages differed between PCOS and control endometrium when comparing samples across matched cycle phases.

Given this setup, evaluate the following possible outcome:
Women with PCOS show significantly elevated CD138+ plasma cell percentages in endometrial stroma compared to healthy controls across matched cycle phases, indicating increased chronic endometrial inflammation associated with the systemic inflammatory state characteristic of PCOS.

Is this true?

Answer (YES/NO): NO